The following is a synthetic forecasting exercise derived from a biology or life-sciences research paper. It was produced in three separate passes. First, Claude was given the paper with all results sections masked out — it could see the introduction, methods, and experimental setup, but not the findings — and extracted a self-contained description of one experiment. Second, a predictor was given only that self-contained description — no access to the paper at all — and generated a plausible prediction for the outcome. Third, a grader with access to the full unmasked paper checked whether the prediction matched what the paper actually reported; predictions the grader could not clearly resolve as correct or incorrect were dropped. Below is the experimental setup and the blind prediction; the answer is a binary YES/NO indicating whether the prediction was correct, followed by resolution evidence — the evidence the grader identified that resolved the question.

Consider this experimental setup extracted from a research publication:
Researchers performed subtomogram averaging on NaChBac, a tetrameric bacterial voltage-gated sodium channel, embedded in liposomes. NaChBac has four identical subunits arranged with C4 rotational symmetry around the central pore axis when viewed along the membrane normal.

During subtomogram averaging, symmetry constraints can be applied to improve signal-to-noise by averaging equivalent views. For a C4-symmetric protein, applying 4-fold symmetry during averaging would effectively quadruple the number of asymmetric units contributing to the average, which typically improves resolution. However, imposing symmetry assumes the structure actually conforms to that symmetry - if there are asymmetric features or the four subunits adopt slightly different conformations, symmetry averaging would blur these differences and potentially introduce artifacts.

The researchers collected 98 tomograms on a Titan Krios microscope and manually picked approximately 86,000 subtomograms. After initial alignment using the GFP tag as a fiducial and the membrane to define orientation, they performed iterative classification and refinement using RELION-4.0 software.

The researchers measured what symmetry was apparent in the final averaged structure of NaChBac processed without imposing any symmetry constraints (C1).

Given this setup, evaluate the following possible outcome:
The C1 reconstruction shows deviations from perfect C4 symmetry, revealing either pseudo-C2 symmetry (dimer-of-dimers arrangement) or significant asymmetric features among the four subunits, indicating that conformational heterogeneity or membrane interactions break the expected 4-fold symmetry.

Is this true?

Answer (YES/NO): YES